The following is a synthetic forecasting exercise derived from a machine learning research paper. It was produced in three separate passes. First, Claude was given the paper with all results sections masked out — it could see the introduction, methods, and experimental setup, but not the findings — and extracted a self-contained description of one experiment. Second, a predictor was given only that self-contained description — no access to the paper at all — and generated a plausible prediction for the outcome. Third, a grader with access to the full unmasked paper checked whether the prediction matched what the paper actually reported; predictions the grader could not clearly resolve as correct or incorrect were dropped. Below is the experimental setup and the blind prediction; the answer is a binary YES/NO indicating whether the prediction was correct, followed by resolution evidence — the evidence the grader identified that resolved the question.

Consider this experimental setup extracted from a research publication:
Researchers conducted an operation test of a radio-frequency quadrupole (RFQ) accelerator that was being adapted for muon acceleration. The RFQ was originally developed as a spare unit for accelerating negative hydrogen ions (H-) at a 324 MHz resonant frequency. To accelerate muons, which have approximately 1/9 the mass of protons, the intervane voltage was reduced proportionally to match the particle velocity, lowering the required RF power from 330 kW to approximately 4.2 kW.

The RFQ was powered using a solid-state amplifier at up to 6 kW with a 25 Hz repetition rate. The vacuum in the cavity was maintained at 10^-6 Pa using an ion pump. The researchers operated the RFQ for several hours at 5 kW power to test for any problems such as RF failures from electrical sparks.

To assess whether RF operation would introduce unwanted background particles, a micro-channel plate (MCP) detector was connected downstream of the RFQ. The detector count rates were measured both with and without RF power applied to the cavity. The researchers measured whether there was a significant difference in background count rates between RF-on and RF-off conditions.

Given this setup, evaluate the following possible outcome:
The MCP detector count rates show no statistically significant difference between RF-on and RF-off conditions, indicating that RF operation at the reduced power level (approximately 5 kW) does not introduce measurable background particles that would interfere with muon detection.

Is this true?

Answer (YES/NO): YES